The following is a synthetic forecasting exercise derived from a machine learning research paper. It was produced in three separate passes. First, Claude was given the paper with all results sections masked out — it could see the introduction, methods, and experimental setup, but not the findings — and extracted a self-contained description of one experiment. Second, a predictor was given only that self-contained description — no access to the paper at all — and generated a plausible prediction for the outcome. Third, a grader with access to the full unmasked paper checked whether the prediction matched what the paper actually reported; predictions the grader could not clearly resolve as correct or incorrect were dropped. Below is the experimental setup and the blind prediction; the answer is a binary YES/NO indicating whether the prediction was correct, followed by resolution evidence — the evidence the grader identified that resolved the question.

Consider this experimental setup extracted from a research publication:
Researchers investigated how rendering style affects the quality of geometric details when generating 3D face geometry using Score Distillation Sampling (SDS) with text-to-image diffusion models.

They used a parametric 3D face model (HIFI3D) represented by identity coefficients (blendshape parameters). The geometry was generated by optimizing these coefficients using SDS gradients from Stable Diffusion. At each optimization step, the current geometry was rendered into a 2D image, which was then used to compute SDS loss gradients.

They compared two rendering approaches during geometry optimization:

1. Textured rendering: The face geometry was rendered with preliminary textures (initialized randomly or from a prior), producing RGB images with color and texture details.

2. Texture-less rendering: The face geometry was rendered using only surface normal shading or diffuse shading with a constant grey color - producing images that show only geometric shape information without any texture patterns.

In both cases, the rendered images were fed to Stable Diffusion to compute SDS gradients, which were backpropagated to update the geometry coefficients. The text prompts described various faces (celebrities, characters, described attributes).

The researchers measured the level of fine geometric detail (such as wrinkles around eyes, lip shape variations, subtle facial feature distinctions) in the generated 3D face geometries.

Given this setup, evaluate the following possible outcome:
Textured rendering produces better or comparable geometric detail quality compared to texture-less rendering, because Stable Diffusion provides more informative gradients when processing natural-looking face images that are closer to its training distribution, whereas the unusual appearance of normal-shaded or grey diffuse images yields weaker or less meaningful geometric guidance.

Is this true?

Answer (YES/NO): NO